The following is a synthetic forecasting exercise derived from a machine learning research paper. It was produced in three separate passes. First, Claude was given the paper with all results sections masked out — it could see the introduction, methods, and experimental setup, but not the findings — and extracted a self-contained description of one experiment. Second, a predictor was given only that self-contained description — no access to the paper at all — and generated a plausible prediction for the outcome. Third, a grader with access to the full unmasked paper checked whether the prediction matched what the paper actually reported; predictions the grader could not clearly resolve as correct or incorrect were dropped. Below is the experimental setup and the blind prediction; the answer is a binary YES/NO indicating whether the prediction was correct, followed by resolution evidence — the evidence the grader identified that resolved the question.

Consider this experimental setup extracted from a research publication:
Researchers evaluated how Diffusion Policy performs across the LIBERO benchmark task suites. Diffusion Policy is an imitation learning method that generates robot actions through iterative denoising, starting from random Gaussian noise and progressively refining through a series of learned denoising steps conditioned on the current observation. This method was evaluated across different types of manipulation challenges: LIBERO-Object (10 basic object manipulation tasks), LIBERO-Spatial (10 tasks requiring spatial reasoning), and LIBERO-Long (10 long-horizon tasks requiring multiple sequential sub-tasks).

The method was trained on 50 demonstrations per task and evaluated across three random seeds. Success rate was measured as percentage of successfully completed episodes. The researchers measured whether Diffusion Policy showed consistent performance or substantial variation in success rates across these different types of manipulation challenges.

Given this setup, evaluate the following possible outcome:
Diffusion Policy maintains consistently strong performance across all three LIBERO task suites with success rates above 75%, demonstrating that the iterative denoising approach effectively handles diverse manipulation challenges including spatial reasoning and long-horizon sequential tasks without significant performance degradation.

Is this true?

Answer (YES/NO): NO